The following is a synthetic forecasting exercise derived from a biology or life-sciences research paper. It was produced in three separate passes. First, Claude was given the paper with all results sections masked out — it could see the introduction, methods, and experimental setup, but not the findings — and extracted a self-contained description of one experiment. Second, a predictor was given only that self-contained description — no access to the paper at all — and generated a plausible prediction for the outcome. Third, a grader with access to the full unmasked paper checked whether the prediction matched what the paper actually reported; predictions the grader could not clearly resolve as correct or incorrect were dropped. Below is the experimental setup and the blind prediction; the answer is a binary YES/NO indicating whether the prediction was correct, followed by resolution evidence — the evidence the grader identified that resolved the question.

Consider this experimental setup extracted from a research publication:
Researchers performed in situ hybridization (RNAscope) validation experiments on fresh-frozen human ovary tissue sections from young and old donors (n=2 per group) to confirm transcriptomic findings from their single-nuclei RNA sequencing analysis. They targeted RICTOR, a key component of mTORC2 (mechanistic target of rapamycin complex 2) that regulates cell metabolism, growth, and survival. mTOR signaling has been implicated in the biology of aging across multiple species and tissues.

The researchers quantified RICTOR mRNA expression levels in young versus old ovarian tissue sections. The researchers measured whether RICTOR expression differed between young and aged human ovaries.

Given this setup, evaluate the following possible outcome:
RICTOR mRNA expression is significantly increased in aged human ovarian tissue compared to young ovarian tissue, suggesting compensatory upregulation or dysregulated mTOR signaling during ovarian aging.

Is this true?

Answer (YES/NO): YES